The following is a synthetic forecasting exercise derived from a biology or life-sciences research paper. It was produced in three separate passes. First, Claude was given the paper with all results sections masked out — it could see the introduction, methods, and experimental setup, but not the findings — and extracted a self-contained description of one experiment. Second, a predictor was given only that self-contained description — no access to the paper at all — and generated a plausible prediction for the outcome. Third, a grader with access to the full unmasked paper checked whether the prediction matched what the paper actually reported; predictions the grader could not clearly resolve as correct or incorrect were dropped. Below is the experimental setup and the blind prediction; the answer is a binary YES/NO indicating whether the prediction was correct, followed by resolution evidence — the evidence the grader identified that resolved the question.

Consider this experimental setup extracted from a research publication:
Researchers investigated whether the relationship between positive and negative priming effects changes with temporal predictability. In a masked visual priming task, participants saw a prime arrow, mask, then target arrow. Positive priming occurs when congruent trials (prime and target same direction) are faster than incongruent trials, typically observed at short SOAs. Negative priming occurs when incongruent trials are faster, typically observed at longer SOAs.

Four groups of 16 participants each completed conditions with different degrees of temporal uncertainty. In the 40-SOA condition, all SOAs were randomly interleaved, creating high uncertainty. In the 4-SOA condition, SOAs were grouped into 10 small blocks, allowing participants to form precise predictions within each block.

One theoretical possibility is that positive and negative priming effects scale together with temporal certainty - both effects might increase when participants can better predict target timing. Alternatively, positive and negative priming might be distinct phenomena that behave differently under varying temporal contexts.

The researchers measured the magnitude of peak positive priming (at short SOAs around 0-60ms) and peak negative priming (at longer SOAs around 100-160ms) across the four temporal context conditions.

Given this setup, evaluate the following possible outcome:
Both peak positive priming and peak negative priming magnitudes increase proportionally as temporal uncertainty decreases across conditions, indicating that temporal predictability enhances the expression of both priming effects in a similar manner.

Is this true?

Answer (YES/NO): YES